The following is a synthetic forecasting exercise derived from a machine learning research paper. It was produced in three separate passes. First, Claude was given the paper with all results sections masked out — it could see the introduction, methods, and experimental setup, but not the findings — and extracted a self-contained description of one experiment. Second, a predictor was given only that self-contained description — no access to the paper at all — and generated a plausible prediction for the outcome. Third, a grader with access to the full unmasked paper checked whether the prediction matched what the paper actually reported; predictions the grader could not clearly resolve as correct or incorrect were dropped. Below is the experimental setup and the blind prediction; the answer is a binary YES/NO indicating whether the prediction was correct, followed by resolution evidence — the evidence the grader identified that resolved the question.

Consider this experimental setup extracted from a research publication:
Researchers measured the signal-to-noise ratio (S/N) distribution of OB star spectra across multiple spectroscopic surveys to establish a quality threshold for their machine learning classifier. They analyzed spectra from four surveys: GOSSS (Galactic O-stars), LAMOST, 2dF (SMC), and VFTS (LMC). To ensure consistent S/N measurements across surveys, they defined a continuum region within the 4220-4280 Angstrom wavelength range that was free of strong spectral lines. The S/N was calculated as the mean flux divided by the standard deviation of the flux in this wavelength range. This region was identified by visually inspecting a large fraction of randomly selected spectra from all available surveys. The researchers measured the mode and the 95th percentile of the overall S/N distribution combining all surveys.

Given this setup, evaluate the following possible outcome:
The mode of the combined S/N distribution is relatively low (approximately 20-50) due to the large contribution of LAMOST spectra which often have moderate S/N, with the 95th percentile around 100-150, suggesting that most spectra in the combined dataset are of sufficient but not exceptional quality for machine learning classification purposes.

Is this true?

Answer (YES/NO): NO